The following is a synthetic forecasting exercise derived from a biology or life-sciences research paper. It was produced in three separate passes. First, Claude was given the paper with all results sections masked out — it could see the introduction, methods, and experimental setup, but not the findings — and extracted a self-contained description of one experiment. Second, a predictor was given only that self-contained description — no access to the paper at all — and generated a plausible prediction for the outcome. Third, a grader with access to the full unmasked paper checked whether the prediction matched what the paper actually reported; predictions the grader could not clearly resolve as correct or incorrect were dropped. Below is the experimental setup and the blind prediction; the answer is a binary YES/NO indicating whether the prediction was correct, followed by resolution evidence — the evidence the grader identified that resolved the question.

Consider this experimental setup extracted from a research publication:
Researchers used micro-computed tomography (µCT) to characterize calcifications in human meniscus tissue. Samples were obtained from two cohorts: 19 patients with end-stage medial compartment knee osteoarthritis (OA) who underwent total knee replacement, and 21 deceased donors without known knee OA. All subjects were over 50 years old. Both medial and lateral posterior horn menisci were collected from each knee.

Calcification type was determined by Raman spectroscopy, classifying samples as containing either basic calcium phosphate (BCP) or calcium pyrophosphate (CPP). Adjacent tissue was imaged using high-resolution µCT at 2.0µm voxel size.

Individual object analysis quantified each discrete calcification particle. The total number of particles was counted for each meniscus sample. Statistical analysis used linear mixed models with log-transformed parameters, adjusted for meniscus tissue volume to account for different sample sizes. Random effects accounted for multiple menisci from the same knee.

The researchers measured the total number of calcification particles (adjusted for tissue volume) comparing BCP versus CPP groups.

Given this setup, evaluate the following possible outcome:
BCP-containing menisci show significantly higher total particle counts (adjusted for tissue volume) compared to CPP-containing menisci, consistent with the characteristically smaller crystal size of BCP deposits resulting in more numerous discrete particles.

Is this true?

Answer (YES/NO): NO